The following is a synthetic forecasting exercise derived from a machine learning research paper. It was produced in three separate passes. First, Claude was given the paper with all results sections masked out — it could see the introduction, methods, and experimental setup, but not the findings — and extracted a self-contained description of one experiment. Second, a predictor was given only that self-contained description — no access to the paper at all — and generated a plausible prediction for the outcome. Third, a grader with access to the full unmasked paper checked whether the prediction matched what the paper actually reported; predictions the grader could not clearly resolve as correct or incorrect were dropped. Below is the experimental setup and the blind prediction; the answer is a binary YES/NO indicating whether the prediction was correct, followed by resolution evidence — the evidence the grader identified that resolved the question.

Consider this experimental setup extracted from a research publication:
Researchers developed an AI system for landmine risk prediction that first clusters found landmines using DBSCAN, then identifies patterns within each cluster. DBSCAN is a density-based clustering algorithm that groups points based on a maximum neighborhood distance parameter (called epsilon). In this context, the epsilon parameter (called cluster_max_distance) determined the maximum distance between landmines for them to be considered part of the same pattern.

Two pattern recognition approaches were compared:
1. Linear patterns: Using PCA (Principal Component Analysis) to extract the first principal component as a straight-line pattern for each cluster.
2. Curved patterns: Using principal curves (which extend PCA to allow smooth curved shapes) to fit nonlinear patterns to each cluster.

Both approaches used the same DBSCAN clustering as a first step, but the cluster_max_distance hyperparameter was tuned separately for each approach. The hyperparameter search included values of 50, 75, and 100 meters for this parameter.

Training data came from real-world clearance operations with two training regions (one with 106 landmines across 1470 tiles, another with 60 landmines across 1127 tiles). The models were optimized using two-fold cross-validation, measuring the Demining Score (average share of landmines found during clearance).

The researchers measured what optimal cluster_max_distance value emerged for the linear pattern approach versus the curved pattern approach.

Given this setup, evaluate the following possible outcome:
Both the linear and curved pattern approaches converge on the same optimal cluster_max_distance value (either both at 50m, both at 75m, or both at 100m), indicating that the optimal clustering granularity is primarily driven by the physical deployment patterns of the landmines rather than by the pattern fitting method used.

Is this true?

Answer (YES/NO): NO